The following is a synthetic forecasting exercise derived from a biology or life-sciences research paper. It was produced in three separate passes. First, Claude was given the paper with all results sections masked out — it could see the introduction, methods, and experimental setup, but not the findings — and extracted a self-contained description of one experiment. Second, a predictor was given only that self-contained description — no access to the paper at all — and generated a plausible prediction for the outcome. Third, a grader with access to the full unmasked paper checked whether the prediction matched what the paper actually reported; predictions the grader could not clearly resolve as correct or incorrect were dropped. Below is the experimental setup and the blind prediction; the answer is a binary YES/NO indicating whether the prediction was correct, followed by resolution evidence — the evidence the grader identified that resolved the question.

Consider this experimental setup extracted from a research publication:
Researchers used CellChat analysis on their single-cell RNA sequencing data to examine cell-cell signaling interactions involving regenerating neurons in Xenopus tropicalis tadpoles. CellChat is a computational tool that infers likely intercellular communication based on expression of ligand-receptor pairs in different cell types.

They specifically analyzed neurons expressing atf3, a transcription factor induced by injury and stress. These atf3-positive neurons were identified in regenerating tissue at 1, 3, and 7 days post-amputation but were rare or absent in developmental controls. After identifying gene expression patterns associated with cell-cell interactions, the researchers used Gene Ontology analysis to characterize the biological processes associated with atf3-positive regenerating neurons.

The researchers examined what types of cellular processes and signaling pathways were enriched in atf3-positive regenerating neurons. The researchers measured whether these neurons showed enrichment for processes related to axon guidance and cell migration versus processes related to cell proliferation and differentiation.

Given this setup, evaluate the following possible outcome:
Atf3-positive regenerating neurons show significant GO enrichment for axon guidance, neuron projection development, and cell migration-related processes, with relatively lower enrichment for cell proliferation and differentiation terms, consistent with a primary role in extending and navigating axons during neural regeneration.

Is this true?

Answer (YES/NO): YES